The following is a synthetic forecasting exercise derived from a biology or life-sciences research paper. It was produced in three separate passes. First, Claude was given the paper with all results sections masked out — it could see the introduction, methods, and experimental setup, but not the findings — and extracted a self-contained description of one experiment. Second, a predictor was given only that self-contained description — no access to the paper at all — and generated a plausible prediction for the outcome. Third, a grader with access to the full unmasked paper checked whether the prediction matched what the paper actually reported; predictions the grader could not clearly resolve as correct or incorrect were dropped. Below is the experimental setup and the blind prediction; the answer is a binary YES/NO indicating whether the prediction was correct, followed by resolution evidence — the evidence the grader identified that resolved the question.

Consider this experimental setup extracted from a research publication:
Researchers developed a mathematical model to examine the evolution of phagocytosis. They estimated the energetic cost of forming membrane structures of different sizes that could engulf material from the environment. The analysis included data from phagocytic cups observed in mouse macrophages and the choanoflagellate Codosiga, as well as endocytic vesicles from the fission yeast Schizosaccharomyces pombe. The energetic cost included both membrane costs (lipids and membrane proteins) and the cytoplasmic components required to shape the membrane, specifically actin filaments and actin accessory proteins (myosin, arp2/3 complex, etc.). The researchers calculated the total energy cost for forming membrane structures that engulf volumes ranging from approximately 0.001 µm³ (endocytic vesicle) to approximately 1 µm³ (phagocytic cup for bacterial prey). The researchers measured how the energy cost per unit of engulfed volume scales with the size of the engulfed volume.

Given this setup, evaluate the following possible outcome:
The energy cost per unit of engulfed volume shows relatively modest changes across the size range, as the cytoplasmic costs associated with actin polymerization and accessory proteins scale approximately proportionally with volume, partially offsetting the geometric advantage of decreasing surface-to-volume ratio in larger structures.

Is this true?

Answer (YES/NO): YES